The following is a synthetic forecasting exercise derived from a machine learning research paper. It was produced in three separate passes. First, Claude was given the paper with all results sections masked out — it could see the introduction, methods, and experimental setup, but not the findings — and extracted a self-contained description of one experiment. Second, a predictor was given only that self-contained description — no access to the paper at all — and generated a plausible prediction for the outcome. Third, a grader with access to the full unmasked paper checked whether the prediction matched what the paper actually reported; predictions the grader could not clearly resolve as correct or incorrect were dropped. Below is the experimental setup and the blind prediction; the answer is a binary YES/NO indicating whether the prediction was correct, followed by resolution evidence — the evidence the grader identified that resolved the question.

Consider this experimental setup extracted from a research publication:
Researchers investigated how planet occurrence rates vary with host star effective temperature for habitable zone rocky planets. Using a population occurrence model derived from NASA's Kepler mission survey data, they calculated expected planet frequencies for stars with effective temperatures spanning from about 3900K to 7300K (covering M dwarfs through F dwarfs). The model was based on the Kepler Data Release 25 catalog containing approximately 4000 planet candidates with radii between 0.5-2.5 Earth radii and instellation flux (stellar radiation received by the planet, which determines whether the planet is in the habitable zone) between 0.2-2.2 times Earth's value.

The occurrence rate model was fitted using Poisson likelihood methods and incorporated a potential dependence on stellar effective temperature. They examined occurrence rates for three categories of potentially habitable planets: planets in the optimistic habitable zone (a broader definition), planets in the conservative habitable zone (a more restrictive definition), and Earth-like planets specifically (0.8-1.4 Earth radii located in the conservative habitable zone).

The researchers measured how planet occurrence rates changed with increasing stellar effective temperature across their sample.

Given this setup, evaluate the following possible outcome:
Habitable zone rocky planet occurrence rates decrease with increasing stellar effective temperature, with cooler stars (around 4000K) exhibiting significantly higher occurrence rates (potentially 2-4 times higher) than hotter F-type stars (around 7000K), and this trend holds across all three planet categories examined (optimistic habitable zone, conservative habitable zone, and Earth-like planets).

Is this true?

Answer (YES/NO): NO